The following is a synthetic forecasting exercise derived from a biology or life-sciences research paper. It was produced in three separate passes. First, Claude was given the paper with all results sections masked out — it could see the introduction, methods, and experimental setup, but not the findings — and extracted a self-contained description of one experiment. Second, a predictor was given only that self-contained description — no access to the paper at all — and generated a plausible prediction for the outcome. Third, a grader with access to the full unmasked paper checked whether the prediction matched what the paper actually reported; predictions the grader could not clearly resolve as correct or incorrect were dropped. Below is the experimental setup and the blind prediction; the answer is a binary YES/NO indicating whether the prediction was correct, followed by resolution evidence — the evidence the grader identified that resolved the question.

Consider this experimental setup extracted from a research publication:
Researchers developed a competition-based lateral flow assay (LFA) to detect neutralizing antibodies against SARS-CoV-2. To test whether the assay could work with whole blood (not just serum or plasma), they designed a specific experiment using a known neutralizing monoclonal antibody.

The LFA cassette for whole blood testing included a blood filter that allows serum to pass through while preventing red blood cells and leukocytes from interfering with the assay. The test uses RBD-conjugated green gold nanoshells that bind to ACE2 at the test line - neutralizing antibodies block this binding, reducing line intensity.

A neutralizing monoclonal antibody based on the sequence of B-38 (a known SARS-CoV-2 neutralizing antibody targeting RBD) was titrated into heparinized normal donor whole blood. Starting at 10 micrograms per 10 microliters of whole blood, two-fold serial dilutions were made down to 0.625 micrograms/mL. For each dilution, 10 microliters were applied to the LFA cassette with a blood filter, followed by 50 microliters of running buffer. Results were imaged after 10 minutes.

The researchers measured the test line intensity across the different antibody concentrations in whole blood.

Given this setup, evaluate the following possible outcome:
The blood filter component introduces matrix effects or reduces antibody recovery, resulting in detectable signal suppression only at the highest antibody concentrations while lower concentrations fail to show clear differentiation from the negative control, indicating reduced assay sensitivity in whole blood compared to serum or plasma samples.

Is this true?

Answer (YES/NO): NO